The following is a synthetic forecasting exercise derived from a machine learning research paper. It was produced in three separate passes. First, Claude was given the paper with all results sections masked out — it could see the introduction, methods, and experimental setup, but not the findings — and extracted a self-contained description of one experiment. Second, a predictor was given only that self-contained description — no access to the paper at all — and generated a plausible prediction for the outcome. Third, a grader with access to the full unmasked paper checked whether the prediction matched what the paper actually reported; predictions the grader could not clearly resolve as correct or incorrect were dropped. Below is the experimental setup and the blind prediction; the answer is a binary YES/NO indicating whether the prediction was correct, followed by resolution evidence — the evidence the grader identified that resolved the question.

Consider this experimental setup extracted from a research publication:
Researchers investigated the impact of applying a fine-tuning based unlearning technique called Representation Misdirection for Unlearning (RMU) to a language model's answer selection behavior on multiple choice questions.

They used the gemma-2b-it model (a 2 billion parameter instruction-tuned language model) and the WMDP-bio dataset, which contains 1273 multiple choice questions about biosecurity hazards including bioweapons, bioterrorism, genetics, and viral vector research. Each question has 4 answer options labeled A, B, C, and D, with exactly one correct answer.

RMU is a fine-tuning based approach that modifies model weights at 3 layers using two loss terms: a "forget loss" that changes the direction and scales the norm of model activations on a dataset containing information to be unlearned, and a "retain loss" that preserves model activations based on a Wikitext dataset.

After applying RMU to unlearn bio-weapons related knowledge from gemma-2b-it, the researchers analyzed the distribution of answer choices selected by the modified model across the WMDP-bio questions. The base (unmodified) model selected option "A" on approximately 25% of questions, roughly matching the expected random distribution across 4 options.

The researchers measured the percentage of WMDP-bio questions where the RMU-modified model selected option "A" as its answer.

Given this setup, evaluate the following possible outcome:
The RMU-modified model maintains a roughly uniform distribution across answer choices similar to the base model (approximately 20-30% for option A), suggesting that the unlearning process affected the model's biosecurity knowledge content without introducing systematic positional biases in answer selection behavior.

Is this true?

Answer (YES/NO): NO